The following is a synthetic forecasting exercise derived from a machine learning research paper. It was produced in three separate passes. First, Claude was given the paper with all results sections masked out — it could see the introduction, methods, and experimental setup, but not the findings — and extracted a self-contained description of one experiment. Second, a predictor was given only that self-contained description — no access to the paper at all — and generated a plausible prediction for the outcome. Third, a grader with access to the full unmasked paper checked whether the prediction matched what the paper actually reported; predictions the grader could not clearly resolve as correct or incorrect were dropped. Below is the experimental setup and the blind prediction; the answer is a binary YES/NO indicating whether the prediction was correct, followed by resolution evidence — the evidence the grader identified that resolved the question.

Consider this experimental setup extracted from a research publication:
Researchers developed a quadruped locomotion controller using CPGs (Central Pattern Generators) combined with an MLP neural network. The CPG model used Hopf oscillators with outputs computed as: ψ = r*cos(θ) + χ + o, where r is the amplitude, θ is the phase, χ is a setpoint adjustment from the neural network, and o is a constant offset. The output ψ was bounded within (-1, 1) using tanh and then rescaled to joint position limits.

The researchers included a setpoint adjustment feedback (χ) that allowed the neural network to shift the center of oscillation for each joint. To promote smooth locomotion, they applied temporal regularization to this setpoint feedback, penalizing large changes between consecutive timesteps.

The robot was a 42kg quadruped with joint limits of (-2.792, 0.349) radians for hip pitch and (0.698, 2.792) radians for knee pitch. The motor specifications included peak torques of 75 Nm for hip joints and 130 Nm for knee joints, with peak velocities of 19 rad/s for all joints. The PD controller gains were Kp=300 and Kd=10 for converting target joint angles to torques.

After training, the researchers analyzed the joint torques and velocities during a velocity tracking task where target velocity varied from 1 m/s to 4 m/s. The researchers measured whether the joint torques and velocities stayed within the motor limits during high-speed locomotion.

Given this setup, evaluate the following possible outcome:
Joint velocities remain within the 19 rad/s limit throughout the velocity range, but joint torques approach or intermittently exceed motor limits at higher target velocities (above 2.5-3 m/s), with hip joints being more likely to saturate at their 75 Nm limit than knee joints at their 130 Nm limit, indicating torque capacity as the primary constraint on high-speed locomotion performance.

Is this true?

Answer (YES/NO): NO